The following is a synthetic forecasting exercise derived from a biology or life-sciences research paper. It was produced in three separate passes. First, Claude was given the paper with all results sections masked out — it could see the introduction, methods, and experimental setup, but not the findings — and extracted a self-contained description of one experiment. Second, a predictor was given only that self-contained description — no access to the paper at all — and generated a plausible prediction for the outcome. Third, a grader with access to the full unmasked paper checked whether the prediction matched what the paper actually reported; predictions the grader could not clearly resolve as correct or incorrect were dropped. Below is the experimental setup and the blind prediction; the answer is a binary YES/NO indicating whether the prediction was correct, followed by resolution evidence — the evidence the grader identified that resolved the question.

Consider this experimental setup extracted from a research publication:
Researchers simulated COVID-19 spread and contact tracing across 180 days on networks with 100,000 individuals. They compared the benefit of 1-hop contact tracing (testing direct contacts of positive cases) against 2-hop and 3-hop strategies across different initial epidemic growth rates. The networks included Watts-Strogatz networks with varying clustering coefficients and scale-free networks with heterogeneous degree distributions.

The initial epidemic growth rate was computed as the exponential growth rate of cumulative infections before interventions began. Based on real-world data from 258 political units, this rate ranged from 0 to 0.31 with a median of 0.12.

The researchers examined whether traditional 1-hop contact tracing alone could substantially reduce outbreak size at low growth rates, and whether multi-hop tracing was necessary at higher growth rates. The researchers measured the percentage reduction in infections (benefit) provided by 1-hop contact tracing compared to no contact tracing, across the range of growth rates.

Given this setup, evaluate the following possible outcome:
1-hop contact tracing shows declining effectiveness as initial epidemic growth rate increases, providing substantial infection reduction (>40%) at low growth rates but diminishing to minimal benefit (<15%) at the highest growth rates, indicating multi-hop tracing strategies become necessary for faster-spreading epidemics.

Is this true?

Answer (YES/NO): NO